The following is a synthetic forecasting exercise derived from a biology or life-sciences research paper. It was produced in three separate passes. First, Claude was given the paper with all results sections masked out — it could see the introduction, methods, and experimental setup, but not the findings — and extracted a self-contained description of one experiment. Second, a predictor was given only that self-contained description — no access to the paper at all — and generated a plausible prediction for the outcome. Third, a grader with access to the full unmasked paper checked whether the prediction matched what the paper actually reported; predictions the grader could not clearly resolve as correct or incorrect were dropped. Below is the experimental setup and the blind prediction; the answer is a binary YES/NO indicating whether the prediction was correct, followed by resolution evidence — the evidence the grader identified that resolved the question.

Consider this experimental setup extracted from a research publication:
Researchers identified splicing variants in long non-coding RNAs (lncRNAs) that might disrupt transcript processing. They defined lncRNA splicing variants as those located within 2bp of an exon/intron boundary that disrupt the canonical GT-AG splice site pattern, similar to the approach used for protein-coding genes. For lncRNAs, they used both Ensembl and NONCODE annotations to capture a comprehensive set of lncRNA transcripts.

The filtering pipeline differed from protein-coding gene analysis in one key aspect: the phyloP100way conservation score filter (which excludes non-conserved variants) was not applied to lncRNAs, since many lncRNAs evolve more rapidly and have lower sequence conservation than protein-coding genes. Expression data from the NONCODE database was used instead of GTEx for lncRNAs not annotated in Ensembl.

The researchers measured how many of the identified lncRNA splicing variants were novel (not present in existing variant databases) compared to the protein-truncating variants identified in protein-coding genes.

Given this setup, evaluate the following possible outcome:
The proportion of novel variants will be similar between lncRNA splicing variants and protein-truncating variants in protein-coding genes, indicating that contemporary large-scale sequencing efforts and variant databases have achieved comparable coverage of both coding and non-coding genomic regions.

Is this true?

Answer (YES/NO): NO